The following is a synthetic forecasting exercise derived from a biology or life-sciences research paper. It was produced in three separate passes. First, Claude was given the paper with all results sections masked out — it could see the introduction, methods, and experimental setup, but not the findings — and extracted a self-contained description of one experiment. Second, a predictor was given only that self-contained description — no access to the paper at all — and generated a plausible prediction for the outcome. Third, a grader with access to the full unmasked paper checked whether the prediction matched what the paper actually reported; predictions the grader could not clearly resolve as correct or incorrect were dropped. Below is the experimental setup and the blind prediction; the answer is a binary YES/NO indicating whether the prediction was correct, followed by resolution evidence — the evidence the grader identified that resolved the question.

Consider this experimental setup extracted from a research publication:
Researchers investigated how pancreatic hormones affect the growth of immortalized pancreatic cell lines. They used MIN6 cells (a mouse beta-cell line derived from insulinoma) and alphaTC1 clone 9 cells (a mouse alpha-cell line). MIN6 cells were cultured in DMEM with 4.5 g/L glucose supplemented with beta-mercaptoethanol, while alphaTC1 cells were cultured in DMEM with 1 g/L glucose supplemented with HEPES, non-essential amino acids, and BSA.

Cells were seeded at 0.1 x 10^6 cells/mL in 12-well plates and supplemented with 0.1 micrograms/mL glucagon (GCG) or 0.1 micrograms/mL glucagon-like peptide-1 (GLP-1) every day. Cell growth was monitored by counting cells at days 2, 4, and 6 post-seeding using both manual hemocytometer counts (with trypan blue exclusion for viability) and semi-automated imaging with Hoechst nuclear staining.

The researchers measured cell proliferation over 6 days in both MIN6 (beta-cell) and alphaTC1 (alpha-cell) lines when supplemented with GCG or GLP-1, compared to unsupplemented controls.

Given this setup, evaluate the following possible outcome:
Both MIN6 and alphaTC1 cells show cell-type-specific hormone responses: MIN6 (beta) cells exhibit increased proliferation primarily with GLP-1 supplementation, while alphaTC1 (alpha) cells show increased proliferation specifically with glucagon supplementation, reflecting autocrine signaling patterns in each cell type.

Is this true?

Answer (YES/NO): NO